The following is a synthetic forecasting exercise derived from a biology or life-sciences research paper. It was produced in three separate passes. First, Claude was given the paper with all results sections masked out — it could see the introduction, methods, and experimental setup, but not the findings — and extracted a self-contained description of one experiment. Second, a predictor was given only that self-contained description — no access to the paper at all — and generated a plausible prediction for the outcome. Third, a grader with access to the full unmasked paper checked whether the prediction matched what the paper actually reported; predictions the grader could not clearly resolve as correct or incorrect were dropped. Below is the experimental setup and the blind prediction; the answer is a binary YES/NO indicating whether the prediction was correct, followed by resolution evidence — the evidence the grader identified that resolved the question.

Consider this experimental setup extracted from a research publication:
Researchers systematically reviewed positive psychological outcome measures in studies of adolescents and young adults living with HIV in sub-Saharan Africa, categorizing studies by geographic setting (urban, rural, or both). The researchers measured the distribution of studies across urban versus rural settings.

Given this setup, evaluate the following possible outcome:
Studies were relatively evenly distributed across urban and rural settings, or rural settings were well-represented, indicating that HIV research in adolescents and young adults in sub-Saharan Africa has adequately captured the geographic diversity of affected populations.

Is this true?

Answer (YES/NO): NO